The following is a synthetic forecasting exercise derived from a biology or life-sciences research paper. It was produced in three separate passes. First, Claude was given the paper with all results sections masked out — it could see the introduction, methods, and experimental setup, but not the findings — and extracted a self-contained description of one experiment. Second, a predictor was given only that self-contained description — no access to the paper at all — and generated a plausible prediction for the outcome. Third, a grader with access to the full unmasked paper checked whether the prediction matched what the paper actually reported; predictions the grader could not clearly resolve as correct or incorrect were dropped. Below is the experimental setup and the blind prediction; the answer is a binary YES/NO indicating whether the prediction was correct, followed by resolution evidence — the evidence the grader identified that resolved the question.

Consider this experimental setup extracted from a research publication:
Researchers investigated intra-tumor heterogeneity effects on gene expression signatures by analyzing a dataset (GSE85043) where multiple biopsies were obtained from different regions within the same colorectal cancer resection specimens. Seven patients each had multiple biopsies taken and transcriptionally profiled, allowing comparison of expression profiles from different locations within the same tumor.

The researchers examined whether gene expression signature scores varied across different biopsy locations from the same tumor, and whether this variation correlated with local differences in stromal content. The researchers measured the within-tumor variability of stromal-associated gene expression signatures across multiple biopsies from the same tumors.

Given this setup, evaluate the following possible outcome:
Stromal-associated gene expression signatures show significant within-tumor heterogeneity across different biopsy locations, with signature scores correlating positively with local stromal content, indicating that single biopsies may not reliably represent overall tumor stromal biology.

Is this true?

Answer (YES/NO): YES